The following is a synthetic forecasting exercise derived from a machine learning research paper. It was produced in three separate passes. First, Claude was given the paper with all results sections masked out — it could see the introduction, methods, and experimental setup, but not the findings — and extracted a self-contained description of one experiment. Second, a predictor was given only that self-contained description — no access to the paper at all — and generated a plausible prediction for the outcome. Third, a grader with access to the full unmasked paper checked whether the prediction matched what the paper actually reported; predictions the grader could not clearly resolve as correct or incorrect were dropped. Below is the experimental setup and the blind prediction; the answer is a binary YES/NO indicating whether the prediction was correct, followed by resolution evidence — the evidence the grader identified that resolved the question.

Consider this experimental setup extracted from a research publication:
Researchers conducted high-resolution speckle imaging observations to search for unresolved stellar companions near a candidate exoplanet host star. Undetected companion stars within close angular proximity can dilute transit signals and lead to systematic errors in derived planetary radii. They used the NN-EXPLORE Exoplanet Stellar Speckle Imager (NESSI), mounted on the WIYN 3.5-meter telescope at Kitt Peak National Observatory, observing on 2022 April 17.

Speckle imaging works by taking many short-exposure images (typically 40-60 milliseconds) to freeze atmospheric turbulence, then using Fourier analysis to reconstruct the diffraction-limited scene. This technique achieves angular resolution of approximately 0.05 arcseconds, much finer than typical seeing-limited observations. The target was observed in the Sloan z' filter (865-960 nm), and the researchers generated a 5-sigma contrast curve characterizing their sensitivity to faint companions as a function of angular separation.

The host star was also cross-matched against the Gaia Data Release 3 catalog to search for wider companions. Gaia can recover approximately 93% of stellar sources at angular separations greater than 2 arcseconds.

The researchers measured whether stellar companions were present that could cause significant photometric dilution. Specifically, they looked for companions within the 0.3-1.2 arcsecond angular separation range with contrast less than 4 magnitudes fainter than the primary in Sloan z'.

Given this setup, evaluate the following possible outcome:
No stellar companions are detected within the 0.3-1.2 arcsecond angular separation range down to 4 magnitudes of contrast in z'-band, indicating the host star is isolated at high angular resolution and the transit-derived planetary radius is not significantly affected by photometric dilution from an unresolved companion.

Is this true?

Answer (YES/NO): YES